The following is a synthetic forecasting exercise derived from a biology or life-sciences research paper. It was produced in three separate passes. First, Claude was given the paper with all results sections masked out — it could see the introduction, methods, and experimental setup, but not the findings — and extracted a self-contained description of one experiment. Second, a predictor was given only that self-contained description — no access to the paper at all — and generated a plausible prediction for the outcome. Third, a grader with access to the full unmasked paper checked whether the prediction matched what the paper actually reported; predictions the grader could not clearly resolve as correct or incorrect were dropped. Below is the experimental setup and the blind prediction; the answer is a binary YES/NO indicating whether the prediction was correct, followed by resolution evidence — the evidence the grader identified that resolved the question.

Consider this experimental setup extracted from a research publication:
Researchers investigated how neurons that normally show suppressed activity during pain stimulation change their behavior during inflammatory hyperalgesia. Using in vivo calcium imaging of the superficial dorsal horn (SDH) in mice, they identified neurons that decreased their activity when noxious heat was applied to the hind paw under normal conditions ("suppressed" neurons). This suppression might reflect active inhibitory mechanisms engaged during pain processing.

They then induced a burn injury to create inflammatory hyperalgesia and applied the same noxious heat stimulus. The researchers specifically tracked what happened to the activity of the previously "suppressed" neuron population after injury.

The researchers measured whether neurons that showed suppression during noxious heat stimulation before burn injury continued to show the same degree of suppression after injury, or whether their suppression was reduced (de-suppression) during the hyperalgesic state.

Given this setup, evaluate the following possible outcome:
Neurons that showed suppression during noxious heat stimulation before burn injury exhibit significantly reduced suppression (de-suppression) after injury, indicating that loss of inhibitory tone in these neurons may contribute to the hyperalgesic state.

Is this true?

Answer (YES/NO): YES